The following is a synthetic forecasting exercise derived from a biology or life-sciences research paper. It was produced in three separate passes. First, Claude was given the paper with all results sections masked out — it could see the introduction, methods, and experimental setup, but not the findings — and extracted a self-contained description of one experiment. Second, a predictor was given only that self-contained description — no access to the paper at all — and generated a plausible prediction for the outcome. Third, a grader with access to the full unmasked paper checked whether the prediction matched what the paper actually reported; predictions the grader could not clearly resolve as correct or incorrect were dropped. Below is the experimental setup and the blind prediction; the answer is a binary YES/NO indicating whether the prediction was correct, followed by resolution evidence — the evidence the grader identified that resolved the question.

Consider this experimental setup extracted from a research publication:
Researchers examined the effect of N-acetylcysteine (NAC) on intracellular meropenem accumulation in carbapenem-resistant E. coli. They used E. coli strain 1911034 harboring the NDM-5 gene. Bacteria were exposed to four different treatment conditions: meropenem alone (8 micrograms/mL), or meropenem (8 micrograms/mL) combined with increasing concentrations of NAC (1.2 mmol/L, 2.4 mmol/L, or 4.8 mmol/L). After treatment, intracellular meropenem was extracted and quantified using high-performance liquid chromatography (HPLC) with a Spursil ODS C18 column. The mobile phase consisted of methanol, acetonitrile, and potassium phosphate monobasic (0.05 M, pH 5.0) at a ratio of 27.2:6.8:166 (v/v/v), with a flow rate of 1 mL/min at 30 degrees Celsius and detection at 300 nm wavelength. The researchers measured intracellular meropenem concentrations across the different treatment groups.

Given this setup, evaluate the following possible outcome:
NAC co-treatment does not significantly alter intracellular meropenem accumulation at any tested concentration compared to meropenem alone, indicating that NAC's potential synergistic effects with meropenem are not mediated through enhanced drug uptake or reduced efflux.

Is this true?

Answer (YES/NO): NO